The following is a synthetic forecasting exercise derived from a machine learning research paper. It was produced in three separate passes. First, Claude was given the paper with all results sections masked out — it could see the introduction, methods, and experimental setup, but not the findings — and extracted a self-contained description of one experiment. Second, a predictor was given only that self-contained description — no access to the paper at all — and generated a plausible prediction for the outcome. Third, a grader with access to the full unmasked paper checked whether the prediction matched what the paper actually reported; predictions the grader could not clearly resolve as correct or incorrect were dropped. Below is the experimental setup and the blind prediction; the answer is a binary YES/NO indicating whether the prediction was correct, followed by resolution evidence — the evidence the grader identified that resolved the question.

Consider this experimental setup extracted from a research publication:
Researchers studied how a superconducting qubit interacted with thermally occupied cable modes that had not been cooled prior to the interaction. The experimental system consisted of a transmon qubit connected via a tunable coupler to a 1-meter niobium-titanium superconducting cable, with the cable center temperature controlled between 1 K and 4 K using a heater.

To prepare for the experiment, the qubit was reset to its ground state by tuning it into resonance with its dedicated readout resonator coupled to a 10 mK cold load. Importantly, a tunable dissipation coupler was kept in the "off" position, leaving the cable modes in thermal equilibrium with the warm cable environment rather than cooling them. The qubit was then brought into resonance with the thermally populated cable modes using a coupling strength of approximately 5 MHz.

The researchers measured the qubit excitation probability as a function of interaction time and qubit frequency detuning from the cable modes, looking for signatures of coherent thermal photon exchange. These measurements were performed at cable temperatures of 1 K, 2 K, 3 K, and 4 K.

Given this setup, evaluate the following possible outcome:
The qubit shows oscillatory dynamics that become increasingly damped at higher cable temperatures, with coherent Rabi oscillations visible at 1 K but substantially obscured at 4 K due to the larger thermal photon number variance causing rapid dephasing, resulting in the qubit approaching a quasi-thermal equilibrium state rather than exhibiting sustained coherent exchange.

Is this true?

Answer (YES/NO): YES